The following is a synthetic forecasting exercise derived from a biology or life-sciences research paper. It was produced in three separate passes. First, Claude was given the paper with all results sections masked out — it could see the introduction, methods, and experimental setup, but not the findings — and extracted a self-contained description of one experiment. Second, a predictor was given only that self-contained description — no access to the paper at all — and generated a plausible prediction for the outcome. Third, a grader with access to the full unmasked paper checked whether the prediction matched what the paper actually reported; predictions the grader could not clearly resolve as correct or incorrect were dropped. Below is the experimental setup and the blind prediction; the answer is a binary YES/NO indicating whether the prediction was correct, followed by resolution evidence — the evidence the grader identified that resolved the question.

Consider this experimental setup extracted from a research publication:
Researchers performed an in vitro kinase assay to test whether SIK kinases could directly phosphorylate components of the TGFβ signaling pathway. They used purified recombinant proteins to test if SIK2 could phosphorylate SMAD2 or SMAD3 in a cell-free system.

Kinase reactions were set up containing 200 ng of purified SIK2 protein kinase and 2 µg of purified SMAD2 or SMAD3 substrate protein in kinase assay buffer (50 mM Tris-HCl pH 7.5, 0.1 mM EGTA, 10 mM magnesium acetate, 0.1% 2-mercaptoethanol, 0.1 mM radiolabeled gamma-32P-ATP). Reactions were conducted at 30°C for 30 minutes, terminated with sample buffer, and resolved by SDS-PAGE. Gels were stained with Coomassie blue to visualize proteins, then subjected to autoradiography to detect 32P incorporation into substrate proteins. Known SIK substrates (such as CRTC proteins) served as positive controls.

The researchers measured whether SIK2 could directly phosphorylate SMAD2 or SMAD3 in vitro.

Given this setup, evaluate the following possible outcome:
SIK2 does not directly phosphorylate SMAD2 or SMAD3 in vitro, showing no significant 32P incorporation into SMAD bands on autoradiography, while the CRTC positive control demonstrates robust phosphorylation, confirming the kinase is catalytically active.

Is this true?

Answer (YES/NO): NO